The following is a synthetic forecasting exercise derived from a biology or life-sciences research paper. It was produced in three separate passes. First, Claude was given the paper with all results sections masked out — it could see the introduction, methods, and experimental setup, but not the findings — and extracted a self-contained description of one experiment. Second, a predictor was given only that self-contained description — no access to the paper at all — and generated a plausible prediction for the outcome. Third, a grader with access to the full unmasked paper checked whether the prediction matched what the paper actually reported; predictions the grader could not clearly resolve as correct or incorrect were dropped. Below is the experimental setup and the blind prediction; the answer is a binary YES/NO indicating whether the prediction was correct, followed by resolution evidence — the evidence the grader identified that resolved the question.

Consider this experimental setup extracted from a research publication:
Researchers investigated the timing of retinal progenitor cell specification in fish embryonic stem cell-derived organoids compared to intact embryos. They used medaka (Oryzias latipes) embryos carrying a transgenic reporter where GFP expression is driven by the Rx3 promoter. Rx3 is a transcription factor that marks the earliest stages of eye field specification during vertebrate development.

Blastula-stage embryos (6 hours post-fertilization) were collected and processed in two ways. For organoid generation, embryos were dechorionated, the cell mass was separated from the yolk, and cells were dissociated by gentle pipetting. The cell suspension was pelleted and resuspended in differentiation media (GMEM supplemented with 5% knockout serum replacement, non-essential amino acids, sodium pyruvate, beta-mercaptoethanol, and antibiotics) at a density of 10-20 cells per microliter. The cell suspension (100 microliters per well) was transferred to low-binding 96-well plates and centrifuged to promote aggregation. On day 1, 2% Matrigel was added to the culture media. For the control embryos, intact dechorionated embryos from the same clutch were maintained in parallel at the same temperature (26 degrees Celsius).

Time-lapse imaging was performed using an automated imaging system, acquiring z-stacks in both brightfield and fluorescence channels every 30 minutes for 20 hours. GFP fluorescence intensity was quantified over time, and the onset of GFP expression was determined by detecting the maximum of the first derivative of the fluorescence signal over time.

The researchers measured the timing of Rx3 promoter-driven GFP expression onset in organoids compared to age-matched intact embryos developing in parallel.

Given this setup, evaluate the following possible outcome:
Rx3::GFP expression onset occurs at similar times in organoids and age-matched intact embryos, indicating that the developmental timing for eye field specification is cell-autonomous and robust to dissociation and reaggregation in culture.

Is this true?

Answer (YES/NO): NO